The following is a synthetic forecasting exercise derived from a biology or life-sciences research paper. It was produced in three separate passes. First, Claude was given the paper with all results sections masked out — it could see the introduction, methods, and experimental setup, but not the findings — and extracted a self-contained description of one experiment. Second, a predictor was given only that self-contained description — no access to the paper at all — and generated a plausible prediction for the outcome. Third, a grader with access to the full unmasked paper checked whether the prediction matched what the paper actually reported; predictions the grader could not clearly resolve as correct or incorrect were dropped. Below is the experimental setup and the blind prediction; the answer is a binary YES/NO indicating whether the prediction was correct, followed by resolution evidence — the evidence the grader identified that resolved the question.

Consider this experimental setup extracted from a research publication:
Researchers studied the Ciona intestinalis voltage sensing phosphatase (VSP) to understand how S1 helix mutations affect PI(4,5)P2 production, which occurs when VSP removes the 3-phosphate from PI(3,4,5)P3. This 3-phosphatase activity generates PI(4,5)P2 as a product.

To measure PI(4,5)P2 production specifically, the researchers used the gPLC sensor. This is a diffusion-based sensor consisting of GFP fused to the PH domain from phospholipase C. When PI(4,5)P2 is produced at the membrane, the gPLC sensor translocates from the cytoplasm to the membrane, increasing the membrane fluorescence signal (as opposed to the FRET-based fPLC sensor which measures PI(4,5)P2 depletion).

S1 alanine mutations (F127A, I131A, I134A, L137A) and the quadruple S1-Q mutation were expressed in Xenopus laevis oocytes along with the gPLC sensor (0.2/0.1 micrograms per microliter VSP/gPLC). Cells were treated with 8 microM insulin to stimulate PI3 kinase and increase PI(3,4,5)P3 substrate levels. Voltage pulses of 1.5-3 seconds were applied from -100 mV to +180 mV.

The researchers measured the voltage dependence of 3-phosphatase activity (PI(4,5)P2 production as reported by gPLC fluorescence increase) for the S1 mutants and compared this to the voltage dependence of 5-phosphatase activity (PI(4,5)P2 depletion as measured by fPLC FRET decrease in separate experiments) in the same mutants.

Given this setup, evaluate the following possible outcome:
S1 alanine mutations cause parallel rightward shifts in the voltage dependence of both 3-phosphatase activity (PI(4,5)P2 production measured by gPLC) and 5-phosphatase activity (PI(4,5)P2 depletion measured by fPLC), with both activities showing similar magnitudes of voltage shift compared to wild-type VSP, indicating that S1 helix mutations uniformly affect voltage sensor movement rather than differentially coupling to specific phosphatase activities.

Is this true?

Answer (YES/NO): NO